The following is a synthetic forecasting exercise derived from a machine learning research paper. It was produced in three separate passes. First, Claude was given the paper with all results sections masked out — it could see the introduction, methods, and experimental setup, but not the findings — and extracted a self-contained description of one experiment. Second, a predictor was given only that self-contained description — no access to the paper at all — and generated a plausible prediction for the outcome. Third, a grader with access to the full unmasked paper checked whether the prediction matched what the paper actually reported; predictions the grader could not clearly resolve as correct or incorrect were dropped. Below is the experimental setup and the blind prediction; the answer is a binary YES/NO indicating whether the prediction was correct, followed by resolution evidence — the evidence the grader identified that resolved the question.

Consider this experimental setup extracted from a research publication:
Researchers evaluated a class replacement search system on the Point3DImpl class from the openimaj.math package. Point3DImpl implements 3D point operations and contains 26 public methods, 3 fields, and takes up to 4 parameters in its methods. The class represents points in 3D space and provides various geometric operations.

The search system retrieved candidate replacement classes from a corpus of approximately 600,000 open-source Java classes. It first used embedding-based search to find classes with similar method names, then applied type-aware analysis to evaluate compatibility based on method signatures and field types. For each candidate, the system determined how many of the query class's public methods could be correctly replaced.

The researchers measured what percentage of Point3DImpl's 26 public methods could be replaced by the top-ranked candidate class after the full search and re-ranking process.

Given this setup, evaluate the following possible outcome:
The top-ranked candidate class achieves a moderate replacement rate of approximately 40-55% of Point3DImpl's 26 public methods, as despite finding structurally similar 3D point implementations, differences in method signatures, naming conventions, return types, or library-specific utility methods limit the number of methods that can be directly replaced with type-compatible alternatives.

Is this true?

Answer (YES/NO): NO